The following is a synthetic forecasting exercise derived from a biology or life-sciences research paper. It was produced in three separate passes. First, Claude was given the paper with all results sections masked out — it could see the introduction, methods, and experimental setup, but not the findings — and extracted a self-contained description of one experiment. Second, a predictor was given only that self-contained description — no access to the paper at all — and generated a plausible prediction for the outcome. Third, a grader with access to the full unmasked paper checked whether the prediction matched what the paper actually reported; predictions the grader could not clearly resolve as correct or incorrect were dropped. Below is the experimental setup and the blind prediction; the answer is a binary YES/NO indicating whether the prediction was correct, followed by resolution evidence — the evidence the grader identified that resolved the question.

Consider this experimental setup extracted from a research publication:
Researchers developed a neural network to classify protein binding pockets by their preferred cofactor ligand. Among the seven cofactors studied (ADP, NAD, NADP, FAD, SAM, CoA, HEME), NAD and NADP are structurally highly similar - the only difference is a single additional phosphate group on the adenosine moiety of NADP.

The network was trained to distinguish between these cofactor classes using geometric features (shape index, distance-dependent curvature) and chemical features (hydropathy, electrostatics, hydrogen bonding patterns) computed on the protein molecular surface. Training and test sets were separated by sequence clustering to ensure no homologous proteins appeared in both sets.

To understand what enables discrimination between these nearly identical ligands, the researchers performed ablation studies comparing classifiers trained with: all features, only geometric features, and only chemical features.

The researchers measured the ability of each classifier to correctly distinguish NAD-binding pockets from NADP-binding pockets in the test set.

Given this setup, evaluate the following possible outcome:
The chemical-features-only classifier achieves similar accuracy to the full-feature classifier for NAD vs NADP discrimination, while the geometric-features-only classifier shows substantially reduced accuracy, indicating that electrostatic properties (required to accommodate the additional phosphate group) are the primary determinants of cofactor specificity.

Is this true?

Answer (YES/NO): YES